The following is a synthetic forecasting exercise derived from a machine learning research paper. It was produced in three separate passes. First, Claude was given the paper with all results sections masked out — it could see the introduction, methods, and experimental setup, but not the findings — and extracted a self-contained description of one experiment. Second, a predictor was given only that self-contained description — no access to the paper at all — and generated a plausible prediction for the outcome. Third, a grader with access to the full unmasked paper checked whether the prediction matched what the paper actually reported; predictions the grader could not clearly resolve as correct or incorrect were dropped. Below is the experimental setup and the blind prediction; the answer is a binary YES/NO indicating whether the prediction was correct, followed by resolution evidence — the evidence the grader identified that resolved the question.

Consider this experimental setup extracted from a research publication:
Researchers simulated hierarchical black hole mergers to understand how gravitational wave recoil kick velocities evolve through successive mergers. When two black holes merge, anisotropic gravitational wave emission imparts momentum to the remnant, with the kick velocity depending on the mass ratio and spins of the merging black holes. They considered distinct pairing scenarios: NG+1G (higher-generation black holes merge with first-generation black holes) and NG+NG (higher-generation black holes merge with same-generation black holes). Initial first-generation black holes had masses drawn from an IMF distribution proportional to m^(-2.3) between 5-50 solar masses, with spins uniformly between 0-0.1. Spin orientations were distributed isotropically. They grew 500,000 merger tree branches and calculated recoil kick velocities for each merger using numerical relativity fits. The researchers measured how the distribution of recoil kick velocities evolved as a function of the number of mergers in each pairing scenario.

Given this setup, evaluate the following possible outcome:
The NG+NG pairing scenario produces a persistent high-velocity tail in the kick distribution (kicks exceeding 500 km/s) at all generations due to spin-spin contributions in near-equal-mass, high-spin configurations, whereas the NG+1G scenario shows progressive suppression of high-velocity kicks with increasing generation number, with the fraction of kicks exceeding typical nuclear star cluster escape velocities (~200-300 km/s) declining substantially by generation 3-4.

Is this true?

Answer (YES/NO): YES